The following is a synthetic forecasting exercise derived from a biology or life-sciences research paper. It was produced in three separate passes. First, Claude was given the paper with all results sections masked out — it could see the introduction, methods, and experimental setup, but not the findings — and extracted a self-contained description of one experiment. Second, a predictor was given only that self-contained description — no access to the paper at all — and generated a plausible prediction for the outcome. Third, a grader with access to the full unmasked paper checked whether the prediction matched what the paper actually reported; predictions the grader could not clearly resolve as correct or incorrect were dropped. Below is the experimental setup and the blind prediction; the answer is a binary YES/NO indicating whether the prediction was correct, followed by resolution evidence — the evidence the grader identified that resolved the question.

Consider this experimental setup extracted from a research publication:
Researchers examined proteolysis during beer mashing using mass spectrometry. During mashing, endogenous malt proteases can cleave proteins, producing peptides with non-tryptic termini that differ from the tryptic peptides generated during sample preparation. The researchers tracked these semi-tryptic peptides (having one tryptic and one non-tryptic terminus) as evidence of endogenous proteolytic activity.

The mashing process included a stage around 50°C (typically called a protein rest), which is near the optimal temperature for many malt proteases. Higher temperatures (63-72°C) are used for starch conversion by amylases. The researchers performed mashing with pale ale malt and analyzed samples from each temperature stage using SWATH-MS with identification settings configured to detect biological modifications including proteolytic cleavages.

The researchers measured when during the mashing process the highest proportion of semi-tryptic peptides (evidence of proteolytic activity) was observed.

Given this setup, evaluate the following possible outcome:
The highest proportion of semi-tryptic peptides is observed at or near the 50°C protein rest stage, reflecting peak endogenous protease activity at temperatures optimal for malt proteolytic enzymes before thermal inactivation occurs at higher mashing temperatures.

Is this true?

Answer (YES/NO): YES